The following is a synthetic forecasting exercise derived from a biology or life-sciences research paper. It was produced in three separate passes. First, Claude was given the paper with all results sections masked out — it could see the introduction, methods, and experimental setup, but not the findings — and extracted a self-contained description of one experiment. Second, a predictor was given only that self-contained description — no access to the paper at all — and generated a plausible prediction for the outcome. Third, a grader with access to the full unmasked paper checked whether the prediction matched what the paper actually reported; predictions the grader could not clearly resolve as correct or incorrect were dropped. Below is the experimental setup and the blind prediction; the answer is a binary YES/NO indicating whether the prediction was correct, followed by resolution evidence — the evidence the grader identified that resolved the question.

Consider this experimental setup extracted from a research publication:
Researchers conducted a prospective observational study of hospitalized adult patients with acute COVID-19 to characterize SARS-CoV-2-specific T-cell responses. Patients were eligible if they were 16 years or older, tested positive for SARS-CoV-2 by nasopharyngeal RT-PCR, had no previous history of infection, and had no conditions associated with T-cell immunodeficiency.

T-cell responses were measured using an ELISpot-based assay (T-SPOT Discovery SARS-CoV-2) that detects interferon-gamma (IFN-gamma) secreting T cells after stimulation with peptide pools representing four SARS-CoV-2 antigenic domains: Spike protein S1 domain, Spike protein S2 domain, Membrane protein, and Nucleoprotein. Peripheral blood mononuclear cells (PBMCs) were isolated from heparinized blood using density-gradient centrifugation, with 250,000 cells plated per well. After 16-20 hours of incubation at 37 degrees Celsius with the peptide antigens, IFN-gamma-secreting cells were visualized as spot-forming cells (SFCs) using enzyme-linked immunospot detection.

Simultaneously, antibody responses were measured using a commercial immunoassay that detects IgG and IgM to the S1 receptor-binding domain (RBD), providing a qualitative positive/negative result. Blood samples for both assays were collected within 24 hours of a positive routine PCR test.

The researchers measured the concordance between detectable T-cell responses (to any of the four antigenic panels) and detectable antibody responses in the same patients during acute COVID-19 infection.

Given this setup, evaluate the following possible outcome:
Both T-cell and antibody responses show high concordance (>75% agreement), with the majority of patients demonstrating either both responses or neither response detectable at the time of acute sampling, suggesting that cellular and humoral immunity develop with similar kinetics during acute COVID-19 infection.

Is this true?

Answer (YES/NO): NO